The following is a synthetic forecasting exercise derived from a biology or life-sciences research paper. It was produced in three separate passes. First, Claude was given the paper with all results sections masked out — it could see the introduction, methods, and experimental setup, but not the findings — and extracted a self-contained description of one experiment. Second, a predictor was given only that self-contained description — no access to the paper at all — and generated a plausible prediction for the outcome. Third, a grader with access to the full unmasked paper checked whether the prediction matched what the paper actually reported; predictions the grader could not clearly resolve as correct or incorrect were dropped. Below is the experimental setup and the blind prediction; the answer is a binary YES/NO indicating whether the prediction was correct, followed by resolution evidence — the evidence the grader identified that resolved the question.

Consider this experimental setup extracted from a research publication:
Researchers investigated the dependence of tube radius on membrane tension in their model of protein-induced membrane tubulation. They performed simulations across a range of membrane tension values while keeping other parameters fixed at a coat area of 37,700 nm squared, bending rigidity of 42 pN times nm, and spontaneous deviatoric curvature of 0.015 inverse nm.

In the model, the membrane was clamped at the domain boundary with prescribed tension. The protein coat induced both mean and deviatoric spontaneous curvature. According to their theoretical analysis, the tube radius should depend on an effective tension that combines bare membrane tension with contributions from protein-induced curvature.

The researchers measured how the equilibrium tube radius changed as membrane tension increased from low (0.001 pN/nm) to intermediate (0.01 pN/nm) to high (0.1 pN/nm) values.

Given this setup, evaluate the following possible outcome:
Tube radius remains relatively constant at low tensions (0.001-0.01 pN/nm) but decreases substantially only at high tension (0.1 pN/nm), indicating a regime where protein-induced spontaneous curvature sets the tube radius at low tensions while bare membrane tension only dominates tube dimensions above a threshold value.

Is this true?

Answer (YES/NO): NO